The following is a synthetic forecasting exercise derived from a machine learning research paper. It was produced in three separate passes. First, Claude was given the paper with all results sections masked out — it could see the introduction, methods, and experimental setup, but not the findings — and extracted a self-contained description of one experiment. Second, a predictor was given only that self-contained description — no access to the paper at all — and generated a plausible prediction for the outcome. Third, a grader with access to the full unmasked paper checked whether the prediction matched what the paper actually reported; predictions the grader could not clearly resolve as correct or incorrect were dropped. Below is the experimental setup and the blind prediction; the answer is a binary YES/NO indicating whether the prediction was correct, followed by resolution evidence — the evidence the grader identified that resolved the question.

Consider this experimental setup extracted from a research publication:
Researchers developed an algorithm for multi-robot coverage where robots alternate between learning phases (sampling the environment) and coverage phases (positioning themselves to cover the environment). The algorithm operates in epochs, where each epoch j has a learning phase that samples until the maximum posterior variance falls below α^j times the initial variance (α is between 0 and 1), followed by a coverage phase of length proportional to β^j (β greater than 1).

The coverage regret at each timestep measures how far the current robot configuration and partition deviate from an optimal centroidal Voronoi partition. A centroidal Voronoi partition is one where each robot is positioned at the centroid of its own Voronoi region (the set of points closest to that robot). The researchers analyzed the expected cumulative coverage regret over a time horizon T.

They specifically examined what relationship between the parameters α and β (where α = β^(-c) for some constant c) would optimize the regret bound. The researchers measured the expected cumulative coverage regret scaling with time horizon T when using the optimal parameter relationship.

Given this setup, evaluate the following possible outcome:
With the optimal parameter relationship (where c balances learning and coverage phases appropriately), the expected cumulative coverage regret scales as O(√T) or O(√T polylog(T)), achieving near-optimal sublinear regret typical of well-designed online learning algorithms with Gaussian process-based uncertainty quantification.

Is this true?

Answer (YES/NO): NO